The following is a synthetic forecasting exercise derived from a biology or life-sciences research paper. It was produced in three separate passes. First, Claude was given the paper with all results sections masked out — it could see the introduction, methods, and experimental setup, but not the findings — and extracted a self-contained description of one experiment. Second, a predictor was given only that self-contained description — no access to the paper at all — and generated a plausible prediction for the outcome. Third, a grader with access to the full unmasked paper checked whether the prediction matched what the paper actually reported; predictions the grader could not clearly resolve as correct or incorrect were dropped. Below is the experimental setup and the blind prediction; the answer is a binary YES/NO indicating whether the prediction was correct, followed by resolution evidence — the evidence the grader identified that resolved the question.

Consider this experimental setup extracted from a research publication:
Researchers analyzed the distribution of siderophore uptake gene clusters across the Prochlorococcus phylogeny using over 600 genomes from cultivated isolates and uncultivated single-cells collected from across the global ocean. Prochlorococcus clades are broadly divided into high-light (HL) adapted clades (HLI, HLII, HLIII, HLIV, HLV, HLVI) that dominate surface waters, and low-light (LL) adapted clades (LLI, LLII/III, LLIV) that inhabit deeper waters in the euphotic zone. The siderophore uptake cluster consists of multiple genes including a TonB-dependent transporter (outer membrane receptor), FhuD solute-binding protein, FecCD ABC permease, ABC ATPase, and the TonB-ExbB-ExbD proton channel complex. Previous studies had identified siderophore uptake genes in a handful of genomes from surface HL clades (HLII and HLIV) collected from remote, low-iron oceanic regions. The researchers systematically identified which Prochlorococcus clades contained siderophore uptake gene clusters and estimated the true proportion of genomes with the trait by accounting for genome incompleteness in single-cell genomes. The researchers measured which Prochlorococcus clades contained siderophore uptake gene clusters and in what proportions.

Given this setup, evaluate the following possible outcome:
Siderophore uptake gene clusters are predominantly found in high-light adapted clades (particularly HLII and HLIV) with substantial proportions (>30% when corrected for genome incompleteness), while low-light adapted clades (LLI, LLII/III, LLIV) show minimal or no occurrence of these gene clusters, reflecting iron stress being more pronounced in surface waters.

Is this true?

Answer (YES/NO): NO